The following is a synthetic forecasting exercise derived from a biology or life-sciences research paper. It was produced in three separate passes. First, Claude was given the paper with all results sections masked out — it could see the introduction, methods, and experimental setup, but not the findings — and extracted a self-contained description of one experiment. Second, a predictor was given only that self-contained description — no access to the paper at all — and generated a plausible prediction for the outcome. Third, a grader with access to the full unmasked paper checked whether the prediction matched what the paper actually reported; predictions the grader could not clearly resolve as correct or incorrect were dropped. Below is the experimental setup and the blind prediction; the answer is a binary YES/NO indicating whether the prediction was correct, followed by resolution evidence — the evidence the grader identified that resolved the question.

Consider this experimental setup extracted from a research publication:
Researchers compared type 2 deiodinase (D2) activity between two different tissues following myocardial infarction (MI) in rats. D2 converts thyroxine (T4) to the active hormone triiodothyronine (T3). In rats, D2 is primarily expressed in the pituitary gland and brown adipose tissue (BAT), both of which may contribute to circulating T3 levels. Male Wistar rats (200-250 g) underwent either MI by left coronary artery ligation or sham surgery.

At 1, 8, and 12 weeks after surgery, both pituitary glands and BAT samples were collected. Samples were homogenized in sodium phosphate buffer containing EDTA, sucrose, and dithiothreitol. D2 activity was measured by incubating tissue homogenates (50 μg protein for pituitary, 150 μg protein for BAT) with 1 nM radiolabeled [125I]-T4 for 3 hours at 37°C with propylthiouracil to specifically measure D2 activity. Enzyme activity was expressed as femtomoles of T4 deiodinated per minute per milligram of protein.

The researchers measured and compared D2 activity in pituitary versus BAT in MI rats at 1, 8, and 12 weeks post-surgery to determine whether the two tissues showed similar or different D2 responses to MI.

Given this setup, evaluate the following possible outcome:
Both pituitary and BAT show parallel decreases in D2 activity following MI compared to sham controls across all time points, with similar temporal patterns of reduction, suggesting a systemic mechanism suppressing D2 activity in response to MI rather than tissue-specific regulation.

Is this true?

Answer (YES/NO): NO